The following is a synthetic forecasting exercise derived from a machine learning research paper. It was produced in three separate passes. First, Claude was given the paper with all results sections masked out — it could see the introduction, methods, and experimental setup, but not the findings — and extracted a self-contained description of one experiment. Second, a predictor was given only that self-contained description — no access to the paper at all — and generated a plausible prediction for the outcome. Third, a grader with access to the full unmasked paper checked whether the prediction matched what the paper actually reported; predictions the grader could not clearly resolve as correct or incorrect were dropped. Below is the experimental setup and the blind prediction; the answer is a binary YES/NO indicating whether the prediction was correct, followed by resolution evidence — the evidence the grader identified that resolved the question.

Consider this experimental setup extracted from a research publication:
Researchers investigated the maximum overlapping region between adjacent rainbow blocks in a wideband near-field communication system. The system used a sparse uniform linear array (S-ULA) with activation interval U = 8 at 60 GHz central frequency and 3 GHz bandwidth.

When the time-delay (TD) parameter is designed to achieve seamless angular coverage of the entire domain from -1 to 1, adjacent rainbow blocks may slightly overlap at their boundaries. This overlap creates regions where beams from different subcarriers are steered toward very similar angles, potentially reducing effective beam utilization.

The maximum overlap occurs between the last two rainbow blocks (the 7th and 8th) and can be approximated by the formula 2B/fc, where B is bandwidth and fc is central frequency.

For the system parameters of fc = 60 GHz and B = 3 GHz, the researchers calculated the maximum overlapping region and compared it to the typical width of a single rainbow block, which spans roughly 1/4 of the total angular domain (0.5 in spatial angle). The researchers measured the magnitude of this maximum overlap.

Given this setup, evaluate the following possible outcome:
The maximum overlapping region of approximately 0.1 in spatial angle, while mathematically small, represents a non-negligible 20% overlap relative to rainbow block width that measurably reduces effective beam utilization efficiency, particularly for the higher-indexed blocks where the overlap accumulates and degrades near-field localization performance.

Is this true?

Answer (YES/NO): NO